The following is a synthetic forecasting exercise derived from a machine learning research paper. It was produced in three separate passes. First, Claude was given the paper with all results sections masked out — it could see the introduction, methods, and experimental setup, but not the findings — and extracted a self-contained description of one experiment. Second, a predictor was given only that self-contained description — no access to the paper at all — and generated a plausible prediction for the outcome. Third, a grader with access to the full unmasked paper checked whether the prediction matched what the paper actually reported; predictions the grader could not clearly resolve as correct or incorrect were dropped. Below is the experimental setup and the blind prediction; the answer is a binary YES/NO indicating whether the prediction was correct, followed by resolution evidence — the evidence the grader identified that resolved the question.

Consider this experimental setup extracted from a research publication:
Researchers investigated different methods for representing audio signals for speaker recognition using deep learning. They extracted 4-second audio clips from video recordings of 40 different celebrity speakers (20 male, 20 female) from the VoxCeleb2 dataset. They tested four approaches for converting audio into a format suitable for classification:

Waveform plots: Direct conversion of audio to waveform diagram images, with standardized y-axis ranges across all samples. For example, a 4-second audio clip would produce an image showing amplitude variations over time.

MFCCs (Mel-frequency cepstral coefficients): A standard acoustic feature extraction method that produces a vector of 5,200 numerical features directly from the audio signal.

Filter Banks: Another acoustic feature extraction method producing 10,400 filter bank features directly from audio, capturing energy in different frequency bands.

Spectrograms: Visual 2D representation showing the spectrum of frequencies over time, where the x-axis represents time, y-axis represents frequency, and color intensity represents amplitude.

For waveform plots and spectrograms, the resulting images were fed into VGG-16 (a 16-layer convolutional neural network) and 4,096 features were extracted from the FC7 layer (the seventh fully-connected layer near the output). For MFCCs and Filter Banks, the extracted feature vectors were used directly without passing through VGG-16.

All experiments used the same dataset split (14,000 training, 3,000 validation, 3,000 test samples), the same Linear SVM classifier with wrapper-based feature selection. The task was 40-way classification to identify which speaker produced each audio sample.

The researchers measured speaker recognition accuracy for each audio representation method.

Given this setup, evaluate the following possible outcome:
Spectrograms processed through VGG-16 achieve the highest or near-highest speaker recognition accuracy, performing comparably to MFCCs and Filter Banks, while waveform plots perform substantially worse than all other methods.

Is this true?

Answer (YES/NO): NO